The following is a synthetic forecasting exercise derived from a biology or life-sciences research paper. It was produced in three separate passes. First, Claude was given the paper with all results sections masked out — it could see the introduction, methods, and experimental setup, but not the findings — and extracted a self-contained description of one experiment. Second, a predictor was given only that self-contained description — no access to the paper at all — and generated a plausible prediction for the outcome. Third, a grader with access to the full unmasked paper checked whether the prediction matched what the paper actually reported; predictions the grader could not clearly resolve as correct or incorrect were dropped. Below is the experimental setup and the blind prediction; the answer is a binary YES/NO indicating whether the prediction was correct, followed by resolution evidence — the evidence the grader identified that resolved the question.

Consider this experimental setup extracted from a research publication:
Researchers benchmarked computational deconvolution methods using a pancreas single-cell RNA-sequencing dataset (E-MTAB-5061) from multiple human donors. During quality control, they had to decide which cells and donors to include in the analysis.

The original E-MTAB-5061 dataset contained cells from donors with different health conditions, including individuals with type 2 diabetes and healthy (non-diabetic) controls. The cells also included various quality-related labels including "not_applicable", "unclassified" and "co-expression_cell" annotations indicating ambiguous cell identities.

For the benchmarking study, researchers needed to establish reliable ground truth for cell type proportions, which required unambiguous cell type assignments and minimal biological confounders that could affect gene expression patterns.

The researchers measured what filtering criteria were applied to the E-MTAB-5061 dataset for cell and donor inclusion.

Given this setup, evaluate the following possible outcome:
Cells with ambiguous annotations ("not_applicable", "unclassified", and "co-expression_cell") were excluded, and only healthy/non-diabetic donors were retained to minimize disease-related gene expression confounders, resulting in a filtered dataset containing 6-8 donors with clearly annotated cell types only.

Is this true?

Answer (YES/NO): YES